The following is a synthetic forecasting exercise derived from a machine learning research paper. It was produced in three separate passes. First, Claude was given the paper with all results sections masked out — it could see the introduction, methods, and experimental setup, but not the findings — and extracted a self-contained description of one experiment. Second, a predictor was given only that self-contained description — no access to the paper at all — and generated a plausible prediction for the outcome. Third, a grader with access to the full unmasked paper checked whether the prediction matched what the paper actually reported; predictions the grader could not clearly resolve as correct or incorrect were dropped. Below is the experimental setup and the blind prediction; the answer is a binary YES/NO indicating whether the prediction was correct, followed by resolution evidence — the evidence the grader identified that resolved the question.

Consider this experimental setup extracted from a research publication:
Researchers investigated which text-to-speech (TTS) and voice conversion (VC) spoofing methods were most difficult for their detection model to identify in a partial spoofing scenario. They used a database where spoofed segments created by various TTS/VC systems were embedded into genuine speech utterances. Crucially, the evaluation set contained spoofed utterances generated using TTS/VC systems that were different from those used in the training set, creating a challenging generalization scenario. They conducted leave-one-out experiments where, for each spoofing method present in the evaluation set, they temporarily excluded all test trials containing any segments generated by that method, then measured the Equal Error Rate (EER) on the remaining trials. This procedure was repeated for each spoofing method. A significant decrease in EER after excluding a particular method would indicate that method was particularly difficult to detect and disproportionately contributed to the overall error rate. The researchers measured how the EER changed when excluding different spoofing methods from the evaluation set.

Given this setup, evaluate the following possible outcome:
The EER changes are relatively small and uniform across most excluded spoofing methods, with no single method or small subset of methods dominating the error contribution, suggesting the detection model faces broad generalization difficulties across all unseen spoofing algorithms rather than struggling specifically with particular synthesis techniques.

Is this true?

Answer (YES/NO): NO